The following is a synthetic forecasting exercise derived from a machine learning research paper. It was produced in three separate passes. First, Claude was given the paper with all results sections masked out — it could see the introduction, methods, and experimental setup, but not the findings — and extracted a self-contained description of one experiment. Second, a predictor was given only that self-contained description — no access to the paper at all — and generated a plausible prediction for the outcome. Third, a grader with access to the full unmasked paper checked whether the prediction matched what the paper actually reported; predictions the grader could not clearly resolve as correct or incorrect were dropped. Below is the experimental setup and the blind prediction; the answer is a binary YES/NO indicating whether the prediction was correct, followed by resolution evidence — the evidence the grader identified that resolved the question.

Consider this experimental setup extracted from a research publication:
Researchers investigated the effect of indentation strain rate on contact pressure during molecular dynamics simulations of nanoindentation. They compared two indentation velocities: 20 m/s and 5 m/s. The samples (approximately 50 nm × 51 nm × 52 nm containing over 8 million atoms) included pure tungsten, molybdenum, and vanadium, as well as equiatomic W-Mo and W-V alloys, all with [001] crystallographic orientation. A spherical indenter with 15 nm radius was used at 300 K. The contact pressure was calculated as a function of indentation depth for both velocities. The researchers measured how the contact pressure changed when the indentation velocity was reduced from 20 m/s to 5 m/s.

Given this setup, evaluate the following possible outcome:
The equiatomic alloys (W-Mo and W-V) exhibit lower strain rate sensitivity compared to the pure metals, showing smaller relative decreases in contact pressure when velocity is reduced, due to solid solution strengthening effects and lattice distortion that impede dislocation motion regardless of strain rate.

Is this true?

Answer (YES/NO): NO